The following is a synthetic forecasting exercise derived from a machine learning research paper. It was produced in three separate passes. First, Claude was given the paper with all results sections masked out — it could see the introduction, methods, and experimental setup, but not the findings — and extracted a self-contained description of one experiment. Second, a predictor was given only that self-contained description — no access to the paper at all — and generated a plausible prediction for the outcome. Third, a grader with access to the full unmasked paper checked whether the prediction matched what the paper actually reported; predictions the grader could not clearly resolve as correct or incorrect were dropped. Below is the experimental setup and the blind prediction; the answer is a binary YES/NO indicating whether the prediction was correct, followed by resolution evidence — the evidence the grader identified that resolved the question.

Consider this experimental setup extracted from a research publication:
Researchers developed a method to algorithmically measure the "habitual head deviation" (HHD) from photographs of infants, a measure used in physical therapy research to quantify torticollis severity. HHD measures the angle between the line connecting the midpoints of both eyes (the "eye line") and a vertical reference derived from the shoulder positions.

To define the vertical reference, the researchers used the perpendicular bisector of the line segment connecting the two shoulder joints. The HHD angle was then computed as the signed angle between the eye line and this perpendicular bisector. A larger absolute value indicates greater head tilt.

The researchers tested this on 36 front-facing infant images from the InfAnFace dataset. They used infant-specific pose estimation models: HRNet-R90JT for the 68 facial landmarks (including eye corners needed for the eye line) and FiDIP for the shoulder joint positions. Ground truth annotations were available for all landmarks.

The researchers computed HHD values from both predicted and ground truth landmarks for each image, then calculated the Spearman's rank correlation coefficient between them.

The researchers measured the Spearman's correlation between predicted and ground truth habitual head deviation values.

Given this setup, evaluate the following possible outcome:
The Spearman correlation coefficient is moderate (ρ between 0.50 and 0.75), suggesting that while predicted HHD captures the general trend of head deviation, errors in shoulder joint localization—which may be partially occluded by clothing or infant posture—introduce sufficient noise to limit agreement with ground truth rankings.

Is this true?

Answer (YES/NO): NO